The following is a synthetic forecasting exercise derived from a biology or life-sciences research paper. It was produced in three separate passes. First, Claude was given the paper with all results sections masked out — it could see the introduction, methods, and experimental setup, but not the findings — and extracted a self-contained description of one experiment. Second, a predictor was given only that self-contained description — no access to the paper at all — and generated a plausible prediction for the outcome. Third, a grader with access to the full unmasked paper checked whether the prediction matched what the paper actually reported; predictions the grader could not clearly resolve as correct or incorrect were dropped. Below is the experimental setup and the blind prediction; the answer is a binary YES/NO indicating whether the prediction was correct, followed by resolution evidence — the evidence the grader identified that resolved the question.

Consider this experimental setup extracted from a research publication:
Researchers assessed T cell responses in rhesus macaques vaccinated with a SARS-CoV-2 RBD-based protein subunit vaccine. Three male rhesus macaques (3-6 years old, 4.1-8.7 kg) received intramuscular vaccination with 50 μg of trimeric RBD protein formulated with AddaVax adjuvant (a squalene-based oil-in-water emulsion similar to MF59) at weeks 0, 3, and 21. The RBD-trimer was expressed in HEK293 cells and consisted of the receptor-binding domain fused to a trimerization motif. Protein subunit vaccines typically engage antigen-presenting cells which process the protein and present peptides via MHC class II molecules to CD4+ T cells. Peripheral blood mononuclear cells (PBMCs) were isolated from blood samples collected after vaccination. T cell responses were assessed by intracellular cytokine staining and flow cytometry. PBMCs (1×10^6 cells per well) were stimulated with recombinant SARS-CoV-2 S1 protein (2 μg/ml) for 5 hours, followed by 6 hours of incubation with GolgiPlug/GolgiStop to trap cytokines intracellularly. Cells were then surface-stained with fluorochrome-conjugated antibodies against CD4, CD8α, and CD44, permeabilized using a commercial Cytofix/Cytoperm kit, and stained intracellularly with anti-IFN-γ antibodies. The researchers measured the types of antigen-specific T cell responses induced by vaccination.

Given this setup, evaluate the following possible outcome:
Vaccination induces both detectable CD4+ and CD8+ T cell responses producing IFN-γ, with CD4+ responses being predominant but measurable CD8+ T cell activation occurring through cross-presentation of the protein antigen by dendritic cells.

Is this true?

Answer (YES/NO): NO